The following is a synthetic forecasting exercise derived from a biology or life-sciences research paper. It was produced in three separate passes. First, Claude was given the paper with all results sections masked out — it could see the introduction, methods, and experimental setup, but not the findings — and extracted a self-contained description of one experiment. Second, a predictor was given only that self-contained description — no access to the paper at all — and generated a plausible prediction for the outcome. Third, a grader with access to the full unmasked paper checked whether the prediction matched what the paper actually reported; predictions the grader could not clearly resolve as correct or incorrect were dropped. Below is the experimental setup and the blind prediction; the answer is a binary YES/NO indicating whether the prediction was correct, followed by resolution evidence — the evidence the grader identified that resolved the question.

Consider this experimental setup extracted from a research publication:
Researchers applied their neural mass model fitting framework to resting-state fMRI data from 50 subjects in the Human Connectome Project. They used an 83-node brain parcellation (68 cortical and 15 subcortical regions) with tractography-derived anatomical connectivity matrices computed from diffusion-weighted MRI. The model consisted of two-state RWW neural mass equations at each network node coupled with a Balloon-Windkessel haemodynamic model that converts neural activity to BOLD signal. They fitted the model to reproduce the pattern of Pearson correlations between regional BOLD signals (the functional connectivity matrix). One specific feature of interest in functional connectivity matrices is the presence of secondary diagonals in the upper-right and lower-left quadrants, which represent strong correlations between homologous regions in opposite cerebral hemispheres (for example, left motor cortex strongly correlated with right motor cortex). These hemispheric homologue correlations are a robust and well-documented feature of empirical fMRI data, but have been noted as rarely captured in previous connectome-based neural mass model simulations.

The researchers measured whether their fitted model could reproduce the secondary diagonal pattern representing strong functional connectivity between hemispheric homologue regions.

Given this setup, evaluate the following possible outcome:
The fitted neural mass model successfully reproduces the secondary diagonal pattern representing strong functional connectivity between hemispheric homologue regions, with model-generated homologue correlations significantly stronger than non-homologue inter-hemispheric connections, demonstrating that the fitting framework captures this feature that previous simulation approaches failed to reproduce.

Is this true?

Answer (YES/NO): YES